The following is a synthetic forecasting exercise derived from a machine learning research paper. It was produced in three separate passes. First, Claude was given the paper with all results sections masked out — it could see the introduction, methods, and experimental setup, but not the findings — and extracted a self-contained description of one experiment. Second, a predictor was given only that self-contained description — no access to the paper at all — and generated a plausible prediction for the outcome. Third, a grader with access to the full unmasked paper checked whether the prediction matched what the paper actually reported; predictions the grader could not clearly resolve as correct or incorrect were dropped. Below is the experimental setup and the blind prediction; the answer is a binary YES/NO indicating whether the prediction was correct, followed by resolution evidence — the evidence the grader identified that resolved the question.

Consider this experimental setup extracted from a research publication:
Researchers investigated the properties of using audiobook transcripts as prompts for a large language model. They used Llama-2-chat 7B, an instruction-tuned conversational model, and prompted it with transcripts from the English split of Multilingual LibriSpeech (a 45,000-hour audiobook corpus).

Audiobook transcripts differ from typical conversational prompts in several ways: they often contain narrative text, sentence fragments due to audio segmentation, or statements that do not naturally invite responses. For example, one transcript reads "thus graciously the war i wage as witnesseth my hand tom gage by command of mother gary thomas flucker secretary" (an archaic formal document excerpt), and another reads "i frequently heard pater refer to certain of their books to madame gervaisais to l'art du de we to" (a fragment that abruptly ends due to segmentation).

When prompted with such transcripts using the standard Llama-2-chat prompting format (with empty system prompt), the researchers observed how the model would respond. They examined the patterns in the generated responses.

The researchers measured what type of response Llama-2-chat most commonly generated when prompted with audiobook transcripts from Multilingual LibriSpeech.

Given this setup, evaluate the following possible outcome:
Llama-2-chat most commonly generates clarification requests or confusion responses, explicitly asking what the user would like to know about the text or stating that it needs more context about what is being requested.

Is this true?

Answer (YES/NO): NO